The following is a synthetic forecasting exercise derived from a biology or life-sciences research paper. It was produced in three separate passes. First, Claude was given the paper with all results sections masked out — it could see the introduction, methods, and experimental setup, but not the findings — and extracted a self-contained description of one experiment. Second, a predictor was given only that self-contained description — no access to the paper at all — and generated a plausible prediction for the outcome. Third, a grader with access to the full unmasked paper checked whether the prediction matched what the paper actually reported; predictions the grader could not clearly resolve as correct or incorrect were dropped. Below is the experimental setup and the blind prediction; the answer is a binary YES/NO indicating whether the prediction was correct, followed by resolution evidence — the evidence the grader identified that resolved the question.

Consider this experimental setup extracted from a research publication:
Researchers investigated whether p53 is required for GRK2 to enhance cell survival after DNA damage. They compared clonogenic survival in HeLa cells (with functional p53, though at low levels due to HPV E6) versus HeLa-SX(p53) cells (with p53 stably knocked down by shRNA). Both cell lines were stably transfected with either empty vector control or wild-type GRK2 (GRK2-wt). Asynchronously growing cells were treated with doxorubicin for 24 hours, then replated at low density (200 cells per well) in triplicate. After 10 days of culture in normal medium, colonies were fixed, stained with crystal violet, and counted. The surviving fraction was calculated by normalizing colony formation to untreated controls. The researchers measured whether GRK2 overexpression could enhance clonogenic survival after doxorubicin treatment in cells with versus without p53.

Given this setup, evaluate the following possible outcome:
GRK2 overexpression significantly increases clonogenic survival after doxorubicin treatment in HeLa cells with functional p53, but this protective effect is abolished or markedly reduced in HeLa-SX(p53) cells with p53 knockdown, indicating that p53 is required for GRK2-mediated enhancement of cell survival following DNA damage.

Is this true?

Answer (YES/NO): YES